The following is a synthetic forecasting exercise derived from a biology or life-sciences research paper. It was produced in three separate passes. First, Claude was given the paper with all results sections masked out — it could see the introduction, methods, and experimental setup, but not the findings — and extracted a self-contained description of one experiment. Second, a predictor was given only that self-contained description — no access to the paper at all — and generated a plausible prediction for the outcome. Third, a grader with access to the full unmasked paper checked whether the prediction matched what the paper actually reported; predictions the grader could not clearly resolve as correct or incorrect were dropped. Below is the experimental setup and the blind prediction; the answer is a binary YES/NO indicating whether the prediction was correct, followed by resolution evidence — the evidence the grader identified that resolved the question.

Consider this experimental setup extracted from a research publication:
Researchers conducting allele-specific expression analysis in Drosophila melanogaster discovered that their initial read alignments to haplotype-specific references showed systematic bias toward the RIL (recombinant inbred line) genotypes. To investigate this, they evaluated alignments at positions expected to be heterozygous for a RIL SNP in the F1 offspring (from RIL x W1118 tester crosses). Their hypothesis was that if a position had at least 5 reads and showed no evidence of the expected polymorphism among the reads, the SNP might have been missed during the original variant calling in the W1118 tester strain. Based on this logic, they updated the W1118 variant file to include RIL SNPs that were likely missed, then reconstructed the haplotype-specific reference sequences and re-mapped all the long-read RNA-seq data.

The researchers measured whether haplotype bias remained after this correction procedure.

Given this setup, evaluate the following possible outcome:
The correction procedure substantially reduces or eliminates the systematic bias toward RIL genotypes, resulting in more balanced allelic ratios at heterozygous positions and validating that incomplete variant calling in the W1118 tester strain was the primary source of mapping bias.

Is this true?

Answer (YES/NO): YES